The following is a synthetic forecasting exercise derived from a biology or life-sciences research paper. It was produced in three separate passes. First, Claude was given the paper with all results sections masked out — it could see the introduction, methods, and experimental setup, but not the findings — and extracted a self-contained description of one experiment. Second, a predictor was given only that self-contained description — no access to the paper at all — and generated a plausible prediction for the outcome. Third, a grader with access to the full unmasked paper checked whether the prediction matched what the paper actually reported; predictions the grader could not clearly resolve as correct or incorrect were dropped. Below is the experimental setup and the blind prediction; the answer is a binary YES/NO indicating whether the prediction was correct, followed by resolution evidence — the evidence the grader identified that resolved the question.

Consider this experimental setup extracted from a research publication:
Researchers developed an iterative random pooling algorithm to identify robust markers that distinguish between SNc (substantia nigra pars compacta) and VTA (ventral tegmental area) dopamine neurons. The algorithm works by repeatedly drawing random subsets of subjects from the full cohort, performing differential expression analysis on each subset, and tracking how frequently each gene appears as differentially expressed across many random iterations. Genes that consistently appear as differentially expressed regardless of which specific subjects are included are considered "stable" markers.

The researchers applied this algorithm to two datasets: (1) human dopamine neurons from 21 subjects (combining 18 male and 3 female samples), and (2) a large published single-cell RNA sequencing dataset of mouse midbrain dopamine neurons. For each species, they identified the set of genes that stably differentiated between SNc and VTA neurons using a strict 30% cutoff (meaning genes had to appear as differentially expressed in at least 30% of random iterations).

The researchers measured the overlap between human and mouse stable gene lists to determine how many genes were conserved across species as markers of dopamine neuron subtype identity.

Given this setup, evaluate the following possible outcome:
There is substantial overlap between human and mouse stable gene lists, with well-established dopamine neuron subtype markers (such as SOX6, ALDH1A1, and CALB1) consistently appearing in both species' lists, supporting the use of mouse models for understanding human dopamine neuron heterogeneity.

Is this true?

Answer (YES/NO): NO